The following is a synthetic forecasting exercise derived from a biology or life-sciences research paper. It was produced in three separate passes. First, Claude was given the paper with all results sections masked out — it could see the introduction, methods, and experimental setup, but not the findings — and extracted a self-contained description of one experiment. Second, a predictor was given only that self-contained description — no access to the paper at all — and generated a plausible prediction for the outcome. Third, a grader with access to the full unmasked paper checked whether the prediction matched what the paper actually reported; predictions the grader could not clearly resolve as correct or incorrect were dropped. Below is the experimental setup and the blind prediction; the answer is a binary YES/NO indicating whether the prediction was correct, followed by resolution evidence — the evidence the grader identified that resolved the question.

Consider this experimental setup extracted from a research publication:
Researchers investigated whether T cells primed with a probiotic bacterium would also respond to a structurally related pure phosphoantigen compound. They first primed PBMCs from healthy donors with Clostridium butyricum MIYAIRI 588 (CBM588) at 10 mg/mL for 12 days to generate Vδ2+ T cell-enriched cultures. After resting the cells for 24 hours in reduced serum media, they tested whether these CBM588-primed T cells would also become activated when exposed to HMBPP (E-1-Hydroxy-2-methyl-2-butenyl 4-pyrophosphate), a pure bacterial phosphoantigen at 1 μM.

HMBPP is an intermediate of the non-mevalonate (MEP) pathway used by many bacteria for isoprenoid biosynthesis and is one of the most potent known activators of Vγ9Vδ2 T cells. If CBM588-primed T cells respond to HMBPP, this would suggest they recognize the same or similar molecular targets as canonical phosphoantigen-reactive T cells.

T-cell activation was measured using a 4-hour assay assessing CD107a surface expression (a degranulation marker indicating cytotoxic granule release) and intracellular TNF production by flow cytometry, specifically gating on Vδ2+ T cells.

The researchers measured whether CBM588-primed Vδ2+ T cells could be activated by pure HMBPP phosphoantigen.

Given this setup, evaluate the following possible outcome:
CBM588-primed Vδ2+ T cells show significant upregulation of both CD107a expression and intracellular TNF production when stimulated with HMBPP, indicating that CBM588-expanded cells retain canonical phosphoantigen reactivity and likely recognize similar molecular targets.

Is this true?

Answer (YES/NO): YES